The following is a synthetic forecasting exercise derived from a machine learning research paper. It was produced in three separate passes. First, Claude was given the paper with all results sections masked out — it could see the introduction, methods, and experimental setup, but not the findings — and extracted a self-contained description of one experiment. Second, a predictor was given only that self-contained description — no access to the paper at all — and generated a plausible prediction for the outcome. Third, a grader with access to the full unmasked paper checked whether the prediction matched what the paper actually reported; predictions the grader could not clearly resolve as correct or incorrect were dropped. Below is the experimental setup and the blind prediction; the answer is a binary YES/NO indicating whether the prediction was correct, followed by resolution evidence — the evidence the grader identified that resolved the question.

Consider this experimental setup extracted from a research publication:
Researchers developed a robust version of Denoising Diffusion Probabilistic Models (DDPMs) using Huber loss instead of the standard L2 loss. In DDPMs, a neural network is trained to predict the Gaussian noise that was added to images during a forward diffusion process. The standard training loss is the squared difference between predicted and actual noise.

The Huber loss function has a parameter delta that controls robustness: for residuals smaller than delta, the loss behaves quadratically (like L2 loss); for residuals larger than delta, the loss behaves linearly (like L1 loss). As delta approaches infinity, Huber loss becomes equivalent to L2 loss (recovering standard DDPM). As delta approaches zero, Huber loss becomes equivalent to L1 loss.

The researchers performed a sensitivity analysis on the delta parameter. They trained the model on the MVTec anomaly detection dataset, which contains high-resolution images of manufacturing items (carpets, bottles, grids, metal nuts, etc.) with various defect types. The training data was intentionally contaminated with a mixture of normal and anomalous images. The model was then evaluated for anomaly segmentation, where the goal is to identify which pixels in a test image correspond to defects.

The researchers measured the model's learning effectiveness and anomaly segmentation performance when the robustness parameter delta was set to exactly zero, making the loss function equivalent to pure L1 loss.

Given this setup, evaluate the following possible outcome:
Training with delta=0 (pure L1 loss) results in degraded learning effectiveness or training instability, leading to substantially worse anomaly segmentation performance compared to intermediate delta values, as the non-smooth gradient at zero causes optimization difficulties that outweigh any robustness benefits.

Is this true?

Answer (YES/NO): YES